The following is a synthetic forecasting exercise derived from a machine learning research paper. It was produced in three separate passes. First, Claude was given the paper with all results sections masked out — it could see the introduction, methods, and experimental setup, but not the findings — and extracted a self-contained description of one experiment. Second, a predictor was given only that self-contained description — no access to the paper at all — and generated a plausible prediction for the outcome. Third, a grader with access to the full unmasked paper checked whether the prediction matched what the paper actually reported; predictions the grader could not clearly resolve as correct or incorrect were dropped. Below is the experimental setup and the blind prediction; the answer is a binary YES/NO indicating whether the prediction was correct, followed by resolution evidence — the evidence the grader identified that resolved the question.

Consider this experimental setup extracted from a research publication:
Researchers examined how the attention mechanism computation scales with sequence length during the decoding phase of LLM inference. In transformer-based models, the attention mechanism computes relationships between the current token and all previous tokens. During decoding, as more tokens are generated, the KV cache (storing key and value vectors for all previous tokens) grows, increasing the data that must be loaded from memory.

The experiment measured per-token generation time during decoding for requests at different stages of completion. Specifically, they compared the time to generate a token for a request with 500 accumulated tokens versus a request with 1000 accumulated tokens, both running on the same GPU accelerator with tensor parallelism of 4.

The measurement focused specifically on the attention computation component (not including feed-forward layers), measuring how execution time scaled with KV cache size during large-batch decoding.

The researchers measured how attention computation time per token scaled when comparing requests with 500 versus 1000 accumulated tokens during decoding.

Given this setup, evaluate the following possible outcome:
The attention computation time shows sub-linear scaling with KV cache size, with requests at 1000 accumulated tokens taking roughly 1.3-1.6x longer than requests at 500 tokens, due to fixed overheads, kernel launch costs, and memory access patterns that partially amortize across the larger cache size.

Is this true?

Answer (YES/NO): NO